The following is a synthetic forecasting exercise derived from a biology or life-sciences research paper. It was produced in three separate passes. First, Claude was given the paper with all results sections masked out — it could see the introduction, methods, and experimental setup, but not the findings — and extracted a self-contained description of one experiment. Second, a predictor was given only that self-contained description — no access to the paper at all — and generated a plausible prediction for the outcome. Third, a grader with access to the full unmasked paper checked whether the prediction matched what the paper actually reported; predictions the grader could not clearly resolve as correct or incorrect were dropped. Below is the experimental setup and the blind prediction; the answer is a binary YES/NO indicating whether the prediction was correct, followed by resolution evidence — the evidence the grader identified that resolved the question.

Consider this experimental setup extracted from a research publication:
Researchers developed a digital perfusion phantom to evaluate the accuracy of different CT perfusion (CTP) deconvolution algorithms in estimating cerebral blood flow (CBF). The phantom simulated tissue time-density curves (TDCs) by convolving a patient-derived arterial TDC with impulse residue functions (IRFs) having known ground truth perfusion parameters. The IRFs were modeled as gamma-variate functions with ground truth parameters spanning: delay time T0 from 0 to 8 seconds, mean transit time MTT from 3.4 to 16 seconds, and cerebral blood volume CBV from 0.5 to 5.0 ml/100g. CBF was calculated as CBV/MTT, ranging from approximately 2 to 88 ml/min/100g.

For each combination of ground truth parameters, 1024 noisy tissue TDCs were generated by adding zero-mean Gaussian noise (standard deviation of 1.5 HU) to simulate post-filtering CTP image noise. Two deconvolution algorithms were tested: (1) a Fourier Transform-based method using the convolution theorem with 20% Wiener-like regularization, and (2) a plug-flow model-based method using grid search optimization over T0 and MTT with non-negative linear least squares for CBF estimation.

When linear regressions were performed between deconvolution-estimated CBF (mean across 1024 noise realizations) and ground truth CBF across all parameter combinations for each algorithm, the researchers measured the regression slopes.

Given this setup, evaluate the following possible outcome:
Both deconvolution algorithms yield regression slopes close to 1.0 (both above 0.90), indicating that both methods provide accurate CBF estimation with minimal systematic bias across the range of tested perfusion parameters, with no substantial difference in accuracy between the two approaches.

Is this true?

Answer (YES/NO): NO